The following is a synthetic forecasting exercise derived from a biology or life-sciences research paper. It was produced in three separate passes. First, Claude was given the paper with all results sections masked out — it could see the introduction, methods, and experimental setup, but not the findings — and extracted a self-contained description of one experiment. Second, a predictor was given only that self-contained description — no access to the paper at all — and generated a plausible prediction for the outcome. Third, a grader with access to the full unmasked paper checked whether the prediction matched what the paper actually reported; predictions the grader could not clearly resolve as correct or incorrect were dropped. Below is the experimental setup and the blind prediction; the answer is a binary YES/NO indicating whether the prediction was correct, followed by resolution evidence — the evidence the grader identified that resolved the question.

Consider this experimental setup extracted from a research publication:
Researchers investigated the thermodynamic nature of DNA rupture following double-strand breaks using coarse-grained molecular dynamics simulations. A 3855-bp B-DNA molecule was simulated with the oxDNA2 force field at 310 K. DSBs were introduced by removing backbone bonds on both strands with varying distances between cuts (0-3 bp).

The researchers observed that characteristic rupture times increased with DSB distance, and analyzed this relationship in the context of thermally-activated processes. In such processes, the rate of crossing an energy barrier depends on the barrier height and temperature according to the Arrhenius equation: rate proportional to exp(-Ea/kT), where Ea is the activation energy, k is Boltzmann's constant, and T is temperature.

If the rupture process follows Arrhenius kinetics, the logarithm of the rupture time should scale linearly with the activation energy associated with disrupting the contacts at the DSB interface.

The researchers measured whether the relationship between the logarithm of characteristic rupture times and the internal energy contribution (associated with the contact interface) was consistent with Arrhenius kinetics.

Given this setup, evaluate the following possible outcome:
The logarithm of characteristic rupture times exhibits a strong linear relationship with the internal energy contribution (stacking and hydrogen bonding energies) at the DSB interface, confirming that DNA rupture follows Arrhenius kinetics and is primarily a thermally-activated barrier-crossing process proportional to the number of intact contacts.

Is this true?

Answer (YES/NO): YES